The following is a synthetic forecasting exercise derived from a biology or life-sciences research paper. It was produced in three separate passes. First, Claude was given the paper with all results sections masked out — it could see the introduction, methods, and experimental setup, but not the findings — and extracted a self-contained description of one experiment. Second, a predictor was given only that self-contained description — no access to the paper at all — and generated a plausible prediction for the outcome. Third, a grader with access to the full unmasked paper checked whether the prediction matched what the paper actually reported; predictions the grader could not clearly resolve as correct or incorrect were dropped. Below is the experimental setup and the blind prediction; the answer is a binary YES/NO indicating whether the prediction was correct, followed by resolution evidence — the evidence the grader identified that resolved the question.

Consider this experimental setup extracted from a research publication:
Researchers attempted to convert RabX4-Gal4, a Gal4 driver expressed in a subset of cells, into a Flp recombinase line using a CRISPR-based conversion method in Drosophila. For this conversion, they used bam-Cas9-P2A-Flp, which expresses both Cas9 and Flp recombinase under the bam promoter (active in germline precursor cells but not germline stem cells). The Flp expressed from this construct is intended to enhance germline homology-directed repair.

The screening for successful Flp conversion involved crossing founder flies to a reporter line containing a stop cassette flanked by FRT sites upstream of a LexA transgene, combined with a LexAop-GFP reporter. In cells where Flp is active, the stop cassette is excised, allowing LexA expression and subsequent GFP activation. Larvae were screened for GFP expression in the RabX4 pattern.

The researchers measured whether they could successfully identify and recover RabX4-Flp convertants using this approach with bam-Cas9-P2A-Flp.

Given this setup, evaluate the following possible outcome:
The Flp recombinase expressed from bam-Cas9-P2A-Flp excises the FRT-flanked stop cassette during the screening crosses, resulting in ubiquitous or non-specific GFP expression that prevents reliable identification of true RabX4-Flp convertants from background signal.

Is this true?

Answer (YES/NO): YES